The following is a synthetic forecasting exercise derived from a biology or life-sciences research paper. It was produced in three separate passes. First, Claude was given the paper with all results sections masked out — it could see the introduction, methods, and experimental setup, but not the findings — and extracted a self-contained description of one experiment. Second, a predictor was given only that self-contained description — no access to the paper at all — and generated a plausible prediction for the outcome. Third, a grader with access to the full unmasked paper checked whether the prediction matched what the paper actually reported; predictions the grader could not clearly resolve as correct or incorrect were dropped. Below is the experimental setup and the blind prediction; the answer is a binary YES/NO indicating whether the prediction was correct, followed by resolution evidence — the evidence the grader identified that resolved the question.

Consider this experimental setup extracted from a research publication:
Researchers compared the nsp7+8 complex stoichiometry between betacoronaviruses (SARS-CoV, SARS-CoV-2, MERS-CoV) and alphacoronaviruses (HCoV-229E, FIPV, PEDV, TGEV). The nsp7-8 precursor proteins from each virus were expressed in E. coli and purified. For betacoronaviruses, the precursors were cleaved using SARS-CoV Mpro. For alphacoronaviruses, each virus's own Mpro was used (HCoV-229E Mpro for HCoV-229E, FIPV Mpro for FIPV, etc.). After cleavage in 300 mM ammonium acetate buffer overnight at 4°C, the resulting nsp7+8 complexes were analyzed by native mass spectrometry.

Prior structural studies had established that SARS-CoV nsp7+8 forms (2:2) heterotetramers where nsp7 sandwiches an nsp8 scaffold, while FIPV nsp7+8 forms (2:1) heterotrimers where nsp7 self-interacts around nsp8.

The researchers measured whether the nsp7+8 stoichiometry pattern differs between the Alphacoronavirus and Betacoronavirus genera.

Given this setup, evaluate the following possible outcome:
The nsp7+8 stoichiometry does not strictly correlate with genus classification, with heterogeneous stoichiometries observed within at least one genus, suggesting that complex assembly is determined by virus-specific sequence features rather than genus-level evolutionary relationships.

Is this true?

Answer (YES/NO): YES